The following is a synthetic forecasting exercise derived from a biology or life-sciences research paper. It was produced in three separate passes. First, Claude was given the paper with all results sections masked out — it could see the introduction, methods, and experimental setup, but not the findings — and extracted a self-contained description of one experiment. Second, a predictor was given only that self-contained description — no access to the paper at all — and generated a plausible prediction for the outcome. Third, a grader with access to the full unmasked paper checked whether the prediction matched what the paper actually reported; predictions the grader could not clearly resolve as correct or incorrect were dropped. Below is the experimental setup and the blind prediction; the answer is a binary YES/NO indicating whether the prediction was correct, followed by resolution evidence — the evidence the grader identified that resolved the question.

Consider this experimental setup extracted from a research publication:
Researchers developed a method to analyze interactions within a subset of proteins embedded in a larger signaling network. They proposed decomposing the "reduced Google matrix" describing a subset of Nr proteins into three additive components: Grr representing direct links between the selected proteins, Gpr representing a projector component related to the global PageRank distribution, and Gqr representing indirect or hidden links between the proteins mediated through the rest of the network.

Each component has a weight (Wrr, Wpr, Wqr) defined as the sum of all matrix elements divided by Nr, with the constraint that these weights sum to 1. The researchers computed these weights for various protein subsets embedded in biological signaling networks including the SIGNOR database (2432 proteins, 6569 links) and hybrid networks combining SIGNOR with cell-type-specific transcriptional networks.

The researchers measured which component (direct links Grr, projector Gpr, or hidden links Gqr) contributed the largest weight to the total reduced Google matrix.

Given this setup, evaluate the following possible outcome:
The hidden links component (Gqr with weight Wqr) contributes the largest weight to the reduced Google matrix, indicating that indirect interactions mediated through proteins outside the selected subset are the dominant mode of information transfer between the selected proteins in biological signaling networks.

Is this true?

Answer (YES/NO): NO